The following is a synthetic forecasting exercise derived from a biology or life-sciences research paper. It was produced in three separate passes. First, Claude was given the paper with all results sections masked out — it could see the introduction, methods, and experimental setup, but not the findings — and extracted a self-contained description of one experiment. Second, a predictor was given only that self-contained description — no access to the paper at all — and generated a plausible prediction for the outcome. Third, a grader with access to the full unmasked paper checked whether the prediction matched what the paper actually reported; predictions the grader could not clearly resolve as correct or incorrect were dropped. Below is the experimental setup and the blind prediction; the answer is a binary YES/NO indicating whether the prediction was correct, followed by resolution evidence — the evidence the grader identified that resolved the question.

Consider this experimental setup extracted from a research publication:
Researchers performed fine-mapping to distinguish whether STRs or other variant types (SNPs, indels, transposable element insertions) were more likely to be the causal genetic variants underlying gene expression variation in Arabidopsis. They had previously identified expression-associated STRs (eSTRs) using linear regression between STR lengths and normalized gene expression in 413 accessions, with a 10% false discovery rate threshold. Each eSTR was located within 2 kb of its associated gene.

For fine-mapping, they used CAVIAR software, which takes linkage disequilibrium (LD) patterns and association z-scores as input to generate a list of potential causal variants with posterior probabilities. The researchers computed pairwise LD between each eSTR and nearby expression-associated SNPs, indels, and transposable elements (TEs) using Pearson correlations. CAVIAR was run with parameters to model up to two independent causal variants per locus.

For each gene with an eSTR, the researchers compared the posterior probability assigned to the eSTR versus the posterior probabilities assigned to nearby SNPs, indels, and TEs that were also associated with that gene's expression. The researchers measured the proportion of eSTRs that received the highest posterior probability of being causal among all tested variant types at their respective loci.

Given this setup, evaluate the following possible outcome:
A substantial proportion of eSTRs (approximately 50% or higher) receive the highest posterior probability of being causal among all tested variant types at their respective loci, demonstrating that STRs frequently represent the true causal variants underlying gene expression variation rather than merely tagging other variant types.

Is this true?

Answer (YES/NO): NO